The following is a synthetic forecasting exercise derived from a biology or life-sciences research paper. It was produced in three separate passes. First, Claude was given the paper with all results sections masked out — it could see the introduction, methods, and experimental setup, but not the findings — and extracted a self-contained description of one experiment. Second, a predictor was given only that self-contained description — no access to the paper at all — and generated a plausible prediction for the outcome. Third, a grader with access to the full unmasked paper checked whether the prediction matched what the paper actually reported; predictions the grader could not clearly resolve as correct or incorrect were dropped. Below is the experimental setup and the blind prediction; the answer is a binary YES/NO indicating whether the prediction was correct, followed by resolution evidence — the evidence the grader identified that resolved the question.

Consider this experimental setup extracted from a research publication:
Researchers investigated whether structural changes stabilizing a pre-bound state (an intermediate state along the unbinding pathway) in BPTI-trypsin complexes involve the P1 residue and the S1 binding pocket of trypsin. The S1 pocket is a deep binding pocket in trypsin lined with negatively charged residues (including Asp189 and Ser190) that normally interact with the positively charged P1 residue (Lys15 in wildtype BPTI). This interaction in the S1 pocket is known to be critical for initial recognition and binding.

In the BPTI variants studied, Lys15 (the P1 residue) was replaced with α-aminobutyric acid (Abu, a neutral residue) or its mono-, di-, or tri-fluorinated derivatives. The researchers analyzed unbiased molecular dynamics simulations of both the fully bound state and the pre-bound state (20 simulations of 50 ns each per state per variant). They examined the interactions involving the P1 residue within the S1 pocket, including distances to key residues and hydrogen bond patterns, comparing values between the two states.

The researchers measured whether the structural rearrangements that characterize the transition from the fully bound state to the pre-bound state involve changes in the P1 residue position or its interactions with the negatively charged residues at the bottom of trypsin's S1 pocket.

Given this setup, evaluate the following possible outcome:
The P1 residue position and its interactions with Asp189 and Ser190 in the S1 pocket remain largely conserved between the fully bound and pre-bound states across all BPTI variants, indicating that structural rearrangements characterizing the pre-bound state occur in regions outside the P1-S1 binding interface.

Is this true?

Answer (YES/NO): YES